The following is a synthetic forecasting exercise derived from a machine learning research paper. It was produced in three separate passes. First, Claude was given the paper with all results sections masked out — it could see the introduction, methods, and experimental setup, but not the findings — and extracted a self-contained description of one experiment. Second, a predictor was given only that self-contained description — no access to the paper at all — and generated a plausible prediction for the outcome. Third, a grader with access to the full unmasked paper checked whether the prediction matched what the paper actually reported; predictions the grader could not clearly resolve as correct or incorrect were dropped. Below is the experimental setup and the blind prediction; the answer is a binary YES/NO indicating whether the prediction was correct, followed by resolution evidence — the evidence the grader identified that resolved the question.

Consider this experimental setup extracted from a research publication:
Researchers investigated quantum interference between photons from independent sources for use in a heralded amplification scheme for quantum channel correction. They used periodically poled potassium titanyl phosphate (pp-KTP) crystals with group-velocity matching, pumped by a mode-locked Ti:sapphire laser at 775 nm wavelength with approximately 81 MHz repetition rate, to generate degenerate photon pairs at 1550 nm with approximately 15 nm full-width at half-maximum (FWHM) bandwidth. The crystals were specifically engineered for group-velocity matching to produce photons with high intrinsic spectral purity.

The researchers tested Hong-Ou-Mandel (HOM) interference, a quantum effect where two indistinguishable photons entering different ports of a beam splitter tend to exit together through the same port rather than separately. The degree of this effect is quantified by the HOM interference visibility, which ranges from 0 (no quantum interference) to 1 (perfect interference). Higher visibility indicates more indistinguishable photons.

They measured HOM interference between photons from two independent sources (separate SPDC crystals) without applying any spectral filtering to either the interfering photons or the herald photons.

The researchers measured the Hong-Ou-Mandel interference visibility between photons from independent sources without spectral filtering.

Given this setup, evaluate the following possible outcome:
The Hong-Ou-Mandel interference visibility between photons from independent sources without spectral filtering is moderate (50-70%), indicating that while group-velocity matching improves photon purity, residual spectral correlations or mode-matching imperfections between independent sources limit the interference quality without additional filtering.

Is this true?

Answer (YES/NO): NO